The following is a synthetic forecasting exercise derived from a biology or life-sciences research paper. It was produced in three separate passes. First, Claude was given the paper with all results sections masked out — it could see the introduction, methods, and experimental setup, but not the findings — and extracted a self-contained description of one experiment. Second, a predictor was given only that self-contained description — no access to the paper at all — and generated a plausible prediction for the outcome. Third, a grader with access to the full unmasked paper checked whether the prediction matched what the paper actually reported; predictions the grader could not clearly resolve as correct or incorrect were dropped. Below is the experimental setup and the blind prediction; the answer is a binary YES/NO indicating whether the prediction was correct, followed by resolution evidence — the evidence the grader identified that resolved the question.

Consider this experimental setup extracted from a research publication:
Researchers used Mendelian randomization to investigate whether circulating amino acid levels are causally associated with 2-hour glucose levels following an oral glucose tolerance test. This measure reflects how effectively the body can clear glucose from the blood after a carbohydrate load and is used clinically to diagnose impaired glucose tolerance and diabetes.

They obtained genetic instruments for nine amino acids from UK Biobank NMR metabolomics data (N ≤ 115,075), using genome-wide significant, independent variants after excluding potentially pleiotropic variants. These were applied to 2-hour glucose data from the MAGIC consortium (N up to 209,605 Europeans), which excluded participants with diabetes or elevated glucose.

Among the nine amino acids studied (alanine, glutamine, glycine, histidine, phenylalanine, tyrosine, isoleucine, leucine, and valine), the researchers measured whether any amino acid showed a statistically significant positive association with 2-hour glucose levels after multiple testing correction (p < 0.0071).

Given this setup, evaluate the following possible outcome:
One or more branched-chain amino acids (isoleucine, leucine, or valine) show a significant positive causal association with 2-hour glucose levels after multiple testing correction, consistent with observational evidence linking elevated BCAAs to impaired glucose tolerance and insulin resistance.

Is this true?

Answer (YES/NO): NO